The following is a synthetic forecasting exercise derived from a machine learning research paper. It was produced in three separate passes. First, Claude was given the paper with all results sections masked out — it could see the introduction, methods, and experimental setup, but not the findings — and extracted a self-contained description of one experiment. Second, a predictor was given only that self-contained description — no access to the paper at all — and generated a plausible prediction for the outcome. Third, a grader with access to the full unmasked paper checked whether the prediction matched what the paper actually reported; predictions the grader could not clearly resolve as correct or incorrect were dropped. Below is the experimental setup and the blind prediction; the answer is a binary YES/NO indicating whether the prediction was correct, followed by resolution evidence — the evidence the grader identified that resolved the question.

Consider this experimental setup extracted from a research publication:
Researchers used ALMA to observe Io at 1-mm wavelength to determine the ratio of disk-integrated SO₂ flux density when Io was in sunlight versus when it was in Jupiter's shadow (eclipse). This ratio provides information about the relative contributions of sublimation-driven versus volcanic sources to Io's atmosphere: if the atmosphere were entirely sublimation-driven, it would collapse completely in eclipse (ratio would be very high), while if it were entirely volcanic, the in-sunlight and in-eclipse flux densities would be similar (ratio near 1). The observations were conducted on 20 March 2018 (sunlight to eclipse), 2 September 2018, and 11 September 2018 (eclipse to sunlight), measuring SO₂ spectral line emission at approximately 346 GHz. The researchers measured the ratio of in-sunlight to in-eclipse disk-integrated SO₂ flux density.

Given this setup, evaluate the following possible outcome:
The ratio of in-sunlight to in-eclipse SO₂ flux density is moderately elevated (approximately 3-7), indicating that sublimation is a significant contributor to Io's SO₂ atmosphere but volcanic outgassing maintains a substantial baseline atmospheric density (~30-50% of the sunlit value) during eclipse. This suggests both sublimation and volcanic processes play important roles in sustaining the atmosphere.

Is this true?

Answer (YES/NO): NO